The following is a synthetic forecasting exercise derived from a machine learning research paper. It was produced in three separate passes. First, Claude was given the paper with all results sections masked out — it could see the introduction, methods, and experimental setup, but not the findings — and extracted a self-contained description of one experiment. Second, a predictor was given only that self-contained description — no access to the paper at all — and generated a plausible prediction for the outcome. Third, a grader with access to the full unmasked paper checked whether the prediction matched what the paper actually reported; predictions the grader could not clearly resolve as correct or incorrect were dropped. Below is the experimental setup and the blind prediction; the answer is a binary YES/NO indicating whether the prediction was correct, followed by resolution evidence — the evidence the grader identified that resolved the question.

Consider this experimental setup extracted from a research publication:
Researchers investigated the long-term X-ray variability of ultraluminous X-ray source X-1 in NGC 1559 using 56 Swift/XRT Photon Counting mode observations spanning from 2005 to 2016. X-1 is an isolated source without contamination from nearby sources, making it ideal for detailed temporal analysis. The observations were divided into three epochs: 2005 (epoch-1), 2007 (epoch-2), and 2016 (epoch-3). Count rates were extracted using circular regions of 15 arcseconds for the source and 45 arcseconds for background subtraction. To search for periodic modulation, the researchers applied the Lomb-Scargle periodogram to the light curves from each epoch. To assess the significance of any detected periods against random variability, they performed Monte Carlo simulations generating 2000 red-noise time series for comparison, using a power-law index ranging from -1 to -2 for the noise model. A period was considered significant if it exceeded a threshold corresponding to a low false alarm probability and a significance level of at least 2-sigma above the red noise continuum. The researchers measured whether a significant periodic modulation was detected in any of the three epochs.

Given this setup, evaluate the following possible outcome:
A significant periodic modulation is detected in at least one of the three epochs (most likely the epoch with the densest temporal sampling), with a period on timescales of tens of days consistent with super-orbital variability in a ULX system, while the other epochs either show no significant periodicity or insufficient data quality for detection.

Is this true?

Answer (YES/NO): NO